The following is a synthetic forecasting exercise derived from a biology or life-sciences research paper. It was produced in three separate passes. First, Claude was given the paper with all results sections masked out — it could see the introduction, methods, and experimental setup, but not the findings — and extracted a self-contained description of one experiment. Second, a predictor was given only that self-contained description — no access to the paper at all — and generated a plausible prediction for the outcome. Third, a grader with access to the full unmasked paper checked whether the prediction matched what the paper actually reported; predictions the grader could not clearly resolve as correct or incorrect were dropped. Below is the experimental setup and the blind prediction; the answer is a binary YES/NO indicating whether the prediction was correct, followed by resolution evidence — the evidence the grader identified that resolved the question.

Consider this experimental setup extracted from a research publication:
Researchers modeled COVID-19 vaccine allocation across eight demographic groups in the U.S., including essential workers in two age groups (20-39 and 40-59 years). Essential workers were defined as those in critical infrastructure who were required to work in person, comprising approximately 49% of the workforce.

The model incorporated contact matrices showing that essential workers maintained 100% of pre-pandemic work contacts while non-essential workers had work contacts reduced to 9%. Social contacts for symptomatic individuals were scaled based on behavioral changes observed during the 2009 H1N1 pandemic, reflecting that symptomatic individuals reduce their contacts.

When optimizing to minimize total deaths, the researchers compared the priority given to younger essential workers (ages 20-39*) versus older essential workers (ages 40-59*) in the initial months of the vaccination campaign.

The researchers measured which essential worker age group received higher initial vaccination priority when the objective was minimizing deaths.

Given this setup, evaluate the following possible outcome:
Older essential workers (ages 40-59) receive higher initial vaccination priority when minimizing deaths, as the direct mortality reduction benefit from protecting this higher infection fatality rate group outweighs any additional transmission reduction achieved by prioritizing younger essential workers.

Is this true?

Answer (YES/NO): YES